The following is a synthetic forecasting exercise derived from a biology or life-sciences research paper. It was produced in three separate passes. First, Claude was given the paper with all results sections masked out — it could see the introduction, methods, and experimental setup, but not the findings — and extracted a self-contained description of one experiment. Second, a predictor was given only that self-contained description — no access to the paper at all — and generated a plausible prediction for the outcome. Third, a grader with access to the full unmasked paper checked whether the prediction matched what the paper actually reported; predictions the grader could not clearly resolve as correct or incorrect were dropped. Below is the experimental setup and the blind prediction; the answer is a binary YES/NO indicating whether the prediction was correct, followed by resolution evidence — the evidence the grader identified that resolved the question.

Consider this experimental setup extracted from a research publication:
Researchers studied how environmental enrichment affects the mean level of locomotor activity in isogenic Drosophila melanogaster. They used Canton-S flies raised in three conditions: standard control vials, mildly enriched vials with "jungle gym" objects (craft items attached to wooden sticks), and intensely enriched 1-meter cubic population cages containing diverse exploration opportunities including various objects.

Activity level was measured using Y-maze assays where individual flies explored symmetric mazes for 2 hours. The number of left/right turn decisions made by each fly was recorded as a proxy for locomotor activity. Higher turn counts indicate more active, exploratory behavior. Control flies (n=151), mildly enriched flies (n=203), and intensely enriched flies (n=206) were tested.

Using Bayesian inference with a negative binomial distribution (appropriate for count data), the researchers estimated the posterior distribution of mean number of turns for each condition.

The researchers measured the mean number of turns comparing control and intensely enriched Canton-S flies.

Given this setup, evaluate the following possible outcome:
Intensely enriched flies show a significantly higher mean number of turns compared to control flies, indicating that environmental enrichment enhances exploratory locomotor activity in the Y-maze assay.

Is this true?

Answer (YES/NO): NO